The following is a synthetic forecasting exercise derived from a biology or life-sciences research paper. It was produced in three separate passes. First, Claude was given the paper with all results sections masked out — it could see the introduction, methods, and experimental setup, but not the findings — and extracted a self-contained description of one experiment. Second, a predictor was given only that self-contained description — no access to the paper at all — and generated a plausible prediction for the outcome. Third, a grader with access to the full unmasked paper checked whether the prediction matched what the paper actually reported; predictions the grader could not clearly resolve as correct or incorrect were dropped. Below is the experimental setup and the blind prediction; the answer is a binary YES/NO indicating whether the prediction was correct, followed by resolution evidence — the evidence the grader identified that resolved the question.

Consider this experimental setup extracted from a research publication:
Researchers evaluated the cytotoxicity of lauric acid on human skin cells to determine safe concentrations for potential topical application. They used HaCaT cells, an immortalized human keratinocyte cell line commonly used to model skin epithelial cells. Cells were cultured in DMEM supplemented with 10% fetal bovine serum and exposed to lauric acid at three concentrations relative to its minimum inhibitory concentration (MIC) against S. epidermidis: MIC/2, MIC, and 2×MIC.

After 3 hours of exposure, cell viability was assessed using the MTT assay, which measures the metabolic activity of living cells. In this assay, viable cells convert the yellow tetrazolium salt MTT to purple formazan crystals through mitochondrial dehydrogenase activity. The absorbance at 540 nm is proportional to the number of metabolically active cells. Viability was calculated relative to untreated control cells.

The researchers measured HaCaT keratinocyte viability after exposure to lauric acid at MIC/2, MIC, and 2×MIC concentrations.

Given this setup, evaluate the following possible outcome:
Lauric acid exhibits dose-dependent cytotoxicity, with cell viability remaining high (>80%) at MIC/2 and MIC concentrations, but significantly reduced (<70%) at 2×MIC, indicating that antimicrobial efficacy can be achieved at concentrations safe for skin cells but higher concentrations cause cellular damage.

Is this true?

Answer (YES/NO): NO